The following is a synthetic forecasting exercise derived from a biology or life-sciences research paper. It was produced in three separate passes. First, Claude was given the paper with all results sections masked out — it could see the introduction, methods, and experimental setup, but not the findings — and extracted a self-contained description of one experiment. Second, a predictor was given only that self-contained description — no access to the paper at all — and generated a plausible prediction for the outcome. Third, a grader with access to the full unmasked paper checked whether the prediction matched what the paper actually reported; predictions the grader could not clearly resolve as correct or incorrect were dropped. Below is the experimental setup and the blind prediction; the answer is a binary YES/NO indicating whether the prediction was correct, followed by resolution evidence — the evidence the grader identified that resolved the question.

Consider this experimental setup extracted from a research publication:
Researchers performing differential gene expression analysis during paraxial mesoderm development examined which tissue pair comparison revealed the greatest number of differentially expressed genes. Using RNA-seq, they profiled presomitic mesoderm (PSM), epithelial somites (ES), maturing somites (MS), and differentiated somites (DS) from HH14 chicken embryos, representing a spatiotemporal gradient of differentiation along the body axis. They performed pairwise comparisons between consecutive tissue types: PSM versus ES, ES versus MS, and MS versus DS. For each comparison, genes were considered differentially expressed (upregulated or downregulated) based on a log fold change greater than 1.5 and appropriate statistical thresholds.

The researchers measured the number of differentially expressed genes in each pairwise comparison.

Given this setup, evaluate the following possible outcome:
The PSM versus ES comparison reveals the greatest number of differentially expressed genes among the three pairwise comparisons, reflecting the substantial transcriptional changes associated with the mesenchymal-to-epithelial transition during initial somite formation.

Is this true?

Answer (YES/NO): YES